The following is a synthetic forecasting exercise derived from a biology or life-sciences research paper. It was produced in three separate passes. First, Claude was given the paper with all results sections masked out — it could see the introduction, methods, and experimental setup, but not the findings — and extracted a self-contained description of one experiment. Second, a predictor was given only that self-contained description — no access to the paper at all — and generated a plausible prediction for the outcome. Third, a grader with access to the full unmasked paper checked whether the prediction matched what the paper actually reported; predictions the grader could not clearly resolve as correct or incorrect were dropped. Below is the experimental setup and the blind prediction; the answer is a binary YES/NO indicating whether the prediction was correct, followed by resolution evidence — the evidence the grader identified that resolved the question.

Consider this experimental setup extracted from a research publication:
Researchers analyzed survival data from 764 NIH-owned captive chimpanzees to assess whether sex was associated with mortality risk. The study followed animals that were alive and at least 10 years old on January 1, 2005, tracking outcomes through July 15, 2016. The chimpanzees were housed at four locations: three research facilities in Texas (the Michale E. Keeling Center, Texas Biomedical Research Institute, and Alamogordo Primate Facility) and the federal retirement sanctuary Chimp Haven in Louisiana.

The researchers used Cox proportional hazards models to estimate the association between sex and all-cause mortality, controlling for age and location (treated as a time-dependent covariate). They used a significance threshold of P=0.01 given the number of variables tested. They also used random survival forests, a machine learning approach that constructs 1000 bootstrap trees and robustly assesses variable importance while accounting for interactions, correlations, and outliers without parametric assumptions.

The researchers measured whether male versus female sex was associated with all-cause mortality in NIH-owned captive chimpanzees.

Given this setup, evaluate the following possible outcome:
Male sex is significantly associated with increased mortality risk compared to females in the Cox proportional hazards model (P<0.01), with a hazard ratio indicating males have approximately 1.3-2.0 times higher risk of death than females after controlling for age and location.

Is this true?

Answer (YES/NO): YES